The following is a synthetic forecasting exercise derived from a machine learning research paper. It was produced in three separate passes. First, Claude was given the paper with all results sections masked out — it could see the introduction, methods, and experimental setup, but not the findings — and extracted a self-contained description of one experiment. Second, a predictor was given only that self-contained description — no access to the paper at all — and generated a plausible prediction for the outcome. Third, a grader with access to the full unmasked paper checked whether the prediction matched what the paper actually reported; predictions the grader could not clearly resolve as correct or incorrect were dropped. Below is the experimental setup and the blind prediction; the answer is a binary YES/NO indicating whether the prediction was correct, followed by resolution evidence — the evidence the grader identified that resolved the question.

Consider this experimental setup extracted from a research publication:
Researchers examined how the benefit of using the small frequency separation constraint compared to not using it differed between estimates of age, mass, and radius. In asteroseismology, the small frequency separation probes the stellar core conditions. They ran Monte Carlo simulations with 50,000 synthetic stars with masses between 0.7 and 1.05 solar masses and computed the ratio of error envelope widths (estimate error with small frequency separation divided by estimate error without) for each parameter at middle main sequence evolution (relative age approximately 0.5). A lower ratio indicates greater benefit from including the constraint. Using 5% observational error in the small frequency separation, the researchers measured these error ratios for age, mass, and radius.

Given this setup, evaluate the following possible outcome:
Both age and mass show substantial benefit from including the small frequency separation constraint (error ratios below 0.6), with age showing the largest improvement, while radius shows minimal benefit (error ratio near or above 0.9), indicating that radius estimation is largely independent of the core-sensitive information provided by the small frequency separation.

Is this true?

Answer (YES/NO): NO